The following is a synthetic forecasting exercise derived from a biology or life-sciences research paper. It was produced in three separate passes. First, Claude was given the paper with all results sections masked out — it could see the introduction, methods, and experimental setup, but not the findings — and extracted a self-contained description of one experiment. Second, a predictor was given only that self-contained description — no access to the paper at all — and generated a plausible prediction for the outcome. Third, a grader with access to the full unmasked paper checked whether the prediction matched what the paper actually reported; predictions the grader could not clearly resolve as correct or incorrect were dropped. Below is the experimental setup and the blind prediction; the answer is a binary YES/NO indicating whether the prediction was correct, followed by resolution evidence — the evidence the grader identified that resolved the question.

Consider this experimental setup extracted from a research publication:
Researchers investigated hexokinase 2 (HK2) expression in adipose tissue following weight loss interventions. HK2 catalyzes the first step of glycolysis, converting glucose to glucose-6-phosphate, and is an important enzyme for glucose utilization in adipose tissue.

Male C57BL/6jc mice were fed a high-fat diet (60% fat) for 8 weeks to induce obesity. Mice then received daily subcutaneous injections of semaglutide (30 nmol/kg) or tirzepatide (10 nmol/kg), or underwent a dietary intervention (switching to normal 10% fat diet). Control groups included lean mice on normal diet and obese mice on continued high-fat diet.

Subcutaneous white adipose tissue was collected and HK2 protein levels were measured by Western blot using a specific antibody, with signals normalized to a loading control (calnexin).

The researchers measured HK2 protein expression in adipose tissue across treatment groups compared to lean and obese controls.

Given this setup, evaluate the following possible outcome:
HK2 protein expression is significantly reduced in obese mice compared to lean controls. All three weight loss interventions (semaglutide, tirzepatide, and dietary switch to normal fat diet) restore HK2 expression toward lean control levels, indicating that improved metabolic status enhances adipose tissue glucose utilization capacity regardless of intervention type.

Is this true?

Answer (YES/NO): NO